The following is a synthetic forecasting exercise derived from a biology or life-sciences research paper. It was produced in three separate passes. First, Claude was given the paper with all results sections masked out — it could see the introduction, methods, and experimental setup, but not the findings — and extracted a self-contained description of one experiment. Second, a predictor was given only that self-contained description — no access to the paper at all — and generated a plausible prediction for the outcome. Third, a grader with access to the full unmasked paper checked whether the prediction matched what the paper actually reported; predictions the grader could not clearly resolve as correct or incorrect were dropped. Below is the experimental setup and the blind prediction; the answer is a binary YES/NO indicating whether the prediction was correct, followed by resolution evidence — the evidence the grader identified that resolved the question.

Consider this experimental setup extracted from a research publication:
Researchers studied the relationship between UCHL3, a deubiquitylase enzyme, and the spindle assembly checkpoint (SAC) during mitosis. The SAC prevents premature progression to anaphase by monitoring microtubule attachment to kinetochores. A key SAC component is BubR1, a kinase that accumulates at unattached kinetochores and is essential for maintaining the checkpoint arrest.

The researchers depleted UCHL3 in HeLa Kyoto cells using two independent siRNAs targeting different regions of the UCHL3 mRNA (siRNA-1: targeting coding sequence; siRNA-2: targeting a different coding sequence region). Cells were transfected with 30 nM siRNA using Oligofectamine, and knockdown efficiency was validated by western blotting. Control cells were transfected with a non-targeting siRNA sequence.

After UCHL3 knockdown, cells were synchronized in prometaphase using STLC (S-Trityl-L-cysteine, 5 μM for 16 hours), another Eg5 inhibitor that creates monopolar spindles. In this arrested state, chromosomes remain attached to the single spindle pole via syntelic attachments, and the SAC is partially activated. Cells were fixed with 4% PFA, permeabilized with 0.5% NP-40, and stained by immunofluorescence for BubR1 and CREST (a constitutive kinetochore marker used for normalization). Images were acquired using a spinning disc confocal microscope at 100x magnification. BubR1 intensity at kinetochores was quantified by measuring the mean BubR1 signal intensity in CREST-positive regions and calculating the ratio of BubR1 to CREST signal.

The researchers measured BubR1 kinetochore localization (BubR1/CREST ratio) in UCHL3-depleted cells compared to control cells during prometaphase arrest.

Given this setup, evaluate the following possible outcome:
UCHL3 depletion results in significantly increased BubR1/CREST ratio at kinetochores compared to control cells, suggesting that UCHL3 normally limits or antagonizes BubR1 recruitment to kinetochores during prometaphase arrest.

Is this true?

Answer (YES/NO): NO